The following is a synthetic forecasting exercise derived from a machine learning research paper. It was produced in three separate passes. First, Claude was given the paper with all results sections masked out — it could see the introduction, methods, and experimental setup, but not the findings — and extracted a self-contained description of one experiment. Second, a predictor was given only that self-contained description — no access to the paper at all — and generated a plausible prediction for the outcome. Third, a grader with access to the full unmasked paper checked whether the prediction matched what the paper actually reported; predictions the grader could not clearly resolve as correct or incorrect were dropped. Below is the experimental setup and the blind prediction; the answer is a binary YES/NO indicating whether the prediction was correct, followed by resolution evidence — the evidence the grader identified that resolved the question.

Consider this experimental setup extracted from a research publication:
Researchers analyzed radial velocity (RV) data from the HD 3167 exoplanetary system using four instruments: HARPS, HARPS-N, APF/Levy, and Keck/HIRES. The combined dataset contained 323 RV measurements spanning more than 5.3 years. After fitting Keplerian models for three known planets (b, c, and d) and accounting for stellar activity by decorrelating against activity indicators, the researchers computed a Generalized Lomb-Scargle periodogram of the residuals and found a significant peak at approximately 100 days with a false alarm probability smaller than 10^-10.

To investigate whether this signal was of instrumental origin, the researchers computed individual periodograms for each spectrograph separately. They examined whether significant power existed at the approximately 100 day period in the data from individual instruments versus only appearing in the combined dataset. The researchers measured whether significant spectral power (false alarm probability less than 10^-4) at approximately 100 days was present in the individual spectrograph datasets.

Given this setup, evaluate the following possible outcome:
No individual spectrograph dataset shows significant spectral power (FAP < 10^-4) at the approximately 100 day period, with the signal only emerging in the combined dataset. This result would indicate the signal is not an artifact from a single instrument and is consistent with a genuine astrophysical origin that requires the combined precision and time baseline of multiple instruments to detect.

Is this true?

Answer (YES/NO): NO